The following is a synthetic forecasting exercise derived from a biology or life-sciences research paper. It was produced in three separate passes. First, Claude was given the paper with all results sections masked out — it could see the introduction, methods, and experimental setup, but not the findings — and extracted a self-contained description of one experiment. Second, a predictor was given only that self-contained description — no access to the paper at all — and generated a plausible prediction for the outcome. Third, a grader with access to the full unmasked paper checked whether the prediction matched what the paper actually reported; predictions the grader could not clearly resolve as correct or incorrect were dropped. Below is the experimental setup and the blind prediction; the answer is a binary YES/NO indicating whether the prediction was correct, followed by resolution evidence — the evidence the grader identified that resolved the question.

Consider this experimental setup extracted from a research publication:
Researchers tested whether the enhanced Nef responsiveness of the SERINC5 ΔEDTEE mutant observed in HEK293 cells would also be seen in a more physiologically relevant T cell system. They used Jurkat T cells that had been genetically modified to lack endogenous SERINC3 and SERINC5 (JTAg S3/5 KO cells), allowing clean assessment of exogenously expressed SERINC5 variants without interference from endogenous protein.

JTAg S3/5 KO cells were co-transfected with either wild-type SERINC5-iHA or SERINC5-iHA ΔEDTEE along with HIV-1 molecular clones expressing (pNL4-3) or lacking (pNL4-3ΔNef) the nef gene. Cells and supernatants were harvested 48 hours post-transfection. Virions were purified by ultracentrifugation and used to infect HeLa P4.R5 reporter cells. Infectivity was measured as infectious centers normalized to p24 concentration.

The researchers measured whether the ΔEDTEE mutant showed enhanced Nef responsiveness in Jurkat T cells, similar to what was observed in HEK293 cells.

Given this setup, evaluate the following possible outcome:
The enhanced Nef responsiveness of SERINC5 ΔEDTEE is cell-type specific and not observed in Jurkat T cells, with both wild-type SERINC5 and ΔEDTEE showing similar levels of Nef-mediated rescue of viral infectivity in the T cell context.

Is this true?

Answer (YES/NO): NO